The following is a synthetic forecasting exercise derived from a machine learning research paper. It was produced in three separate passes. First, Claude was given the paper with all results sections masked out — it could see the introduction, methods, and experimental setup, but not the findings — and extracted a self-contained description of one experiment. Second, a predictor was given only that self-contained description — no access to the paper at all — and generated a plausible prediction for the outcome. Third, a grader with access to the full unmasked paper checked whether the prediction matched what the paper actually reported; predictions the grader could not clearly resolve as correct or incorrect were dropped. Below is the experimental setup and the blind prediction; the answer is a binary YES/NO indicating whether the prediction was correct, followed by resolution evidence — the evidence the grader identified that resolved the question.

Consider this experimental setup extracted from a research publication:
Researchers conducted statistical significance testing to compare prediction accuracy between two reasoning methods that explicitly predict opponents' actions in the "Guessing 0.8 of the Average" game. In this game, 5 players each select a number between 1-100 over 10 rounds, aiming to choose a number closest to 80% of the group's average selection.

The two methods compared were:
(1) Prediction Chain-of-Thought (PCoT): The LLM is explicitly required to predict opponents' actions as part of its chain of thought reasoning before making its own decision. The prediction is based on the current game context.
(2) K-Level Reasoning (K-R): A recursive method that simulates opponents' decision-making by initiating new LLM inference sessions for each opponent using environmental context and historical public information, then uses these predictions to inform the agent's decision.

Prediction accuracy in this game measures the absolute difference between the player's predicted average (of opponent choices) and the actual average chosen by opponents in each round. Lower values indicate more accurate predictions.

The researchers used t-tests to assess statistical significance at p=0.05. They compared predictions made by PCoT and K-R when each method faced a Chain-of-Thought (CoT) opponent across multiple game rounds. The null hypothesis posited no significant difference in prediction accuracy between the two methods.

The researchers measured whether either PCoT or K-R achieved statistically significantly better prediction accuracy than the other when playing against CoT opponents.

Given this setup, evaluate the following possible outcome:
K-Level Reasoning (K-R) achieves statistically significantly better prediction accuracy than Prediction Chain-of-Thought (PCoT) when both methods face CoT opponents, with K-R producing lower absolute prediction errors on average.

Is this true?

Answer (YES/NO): NO